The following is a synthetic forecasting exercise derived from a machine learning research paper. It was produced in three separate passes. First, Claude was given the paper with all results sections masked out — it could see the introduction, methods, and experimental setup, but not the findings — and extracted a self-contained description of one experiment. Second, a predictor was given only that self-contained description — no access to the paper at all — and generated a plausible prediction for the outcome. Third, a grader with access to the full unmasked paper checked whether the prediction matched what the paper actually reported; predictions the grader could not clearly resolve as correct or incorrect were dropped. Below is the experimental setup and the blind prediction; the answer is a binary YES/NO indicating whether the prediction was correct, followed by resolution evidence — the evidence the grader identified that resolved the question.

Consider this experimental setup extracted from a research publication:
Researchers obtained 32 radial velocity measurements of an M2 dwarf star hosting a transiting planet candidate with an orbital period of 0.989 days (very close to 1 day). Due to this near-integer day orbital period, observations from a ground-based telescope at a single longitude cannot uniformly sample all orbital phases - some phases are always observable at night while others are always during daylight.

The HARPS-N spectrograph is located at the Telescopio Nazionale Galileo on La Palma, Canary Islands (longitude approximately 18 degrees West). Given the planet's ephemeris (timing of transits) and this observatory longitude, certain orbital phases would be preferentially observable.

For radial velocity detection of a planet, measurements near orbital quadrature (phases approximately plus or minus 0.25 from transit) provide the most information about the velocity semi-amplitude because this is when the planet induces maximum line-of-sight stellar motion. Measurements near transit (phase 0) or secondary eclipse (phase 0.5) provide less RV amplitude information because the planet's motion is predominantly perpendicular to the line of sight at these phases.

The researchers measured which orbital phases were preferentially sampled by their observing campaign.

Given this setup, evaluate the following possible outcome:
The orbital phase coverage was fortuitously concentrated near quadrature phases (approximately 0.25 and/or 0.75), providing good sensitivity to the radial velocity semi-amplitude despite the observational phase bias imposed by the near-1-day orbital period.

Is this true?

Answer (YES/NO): YES